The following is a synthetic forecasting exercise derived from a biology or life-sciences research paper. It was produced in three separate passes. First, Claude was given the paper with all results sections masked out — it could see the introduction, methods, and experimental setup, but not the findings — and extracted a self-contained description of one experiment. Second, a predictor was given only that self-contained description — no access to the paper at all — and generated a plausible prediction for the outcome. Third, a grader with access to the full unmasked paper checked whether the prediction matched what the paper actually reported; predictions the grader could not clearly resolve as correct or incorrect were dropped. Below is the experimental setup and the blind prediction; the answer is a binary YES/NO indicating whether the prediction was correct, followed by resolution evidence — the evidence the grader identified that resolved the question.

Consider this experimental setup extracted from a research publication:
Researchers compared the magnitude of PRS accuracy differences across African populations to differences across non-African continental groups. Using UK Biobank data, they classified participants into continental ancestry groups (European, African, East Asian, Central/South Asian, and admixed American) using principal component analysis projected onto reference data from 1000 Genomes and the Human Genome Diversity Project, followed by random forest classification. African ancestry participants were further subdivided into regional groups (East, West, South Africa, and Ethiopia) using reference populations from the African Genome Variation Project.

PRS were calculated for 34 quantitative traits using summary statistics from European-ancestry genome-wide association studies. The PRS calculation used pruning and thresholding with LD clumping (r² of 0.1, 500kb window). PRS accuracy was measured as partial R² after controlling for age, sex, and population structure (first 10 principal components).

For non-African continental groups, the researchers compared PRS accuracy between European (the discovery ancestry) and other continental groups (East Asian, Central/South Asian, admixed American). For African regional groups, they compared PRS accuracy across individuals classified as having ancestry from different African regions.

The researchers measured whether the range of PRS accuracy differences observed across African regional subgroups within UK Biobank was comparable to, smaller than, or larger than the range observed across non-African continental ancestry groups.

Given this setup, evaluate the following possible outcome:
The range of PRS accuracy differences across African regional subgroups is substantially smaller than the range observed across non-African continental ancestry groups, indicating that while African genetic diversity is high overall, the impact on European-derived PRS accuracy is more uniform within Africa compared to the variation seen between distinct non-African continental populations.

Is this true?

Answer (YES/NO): NO